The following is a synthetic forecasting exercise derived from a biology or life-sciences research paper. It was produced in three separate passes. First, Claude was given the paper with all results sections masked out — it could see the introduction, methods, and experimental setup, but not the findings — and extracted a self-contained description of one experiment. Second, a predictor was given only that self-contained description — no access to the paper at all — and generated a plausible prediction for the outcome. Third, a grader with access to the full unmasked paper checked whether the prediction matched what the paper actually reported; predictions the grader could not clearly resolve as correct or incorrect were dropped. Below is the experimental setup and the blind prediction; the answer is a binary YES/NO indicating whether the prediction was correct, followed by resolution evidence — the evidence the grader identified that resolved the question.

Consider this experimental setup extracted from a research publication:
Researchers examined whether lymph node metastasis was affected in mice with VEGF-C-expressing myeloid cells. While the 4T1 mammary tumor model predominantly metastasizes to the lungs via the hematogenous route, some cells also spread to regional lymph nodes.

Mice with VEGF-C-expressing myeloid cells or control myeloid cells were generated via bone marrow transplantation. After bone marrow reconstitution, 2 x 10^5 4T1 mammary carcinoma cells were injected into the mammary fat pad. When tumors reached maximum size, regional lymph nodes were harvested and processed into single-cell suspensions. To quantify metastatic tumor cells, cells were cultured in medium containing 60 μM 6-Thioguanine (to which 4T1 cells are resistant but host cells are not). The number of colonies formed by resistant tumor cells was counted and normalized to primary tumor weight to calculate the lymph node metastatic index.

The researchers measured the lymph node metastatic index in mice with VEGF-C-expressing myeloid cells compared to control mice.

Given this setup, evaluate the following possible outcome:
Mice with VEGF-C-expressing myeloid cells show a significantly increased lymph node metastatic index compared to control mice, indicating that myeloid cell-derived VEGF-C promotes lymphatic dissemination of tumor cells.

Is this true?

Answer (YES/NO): YES